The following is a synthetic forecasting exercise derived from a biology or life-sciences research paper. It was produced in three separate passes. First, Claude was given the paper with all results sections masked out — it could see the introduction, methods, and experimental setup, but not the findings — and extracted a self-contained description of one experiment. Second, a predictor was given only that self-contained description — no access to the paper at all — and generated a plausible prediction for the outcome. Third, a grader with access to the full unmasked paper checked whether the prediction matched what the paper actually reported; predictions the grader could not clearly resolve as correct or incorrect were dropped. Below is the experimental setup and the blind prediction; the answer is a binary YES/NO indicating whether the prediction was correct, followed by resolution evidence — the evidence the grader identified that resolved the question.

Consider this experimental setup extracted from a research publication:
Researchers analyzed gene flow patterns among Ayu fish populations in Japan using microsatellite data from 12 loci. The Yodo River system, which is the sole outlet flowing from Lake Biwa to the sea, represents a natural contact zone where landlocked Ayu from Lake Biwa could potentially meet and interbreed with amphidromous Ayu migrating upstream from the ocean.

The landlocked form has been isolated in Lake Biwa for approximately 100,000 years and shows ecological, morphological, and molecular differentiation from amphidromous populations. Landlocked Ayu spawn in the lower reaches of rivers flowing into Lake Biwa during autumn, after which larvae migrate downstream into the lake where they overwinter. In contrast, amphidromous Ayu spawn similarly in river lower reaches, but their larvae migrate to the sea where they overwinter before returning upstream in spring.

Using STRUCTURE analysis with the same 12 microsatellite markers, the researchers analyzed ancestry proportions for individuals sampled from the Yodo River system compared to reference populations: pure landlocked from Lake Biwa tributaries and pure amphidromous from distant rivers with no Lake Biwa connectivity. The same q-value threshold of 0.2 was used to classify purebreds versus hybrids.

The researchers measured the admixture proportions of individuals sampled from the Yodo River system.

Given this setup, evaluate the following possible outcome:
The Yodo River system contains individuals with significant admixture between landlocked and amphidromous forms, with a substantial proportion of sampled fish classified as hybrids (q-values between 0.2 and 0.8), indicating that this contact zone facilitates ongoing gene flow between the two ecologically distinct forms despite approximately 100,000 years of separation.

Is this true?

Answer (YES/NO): NO